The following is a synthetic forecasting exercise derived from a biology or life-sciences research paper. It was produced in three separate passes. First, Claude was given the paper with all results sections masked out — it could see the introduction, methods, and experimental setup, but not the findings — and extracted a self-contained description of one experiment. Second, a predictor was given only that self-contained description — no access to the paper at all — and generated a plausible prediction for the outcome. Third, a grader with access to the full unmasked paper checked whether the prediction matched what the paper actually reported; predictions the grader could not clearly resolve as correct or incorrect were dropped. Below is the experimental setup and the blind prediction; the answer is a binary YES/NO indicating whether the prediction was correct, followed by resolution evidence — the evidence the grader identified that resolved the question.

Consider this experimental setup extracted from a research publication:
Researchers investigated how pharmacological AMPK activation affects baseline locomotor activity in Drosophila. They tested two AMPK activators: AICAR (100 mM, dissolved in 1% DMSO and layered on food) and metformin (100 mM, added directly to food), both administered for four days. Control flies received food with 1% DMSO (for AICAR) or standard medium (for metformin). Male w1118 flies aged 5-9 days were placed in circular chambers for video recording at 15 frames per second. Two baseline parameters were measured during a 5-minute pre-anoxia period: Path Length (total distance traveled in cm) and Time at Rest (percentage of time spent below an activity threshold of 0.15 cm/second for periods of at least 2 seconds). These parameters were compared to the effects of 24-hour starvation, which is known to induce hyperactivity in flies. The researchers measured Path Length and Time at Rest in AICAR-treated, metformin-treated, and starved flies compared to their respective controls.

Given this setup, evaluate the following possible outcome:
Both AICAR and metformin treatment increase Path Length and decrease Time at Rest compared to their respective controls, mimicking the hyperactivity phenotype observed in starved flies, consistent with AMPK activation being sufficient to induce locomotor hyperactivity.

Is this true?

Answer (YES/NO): NO